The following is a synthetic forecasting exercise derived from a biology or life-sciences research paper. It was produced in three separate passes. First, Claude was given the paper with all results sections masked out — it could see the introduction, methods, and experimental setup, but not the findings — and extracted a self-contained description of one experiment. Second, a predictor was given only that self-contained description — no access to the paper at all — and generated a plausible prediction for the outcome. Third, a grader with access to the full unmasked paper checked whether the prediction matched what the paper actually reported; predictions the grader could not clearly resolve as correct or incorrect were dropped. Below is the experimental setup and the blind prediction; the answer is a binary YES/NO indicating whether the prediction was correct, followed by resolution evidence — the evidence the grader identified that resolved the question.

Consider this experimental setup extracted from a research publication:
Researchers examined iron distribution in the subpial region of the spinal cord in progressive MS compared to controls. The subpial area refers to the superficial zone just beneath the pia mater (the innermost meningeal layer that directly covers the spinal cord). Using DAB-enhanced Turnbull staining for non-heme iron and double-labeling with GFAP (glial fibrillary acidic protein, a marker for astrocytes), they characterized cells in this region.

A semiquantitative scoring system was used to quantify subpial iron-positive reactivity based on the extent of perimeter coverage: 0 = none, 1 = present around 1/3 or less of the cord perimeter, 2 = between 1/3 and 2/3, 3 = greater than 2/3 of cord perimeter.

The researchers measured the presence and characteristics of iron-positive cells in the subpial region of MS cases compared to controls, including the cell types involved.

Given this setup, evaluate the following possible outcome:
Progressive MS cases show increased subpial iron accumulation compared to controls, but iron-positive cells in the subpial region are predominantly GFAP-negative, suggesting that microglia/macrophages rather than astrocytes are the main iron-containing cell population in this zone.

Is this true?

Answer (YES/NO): NO